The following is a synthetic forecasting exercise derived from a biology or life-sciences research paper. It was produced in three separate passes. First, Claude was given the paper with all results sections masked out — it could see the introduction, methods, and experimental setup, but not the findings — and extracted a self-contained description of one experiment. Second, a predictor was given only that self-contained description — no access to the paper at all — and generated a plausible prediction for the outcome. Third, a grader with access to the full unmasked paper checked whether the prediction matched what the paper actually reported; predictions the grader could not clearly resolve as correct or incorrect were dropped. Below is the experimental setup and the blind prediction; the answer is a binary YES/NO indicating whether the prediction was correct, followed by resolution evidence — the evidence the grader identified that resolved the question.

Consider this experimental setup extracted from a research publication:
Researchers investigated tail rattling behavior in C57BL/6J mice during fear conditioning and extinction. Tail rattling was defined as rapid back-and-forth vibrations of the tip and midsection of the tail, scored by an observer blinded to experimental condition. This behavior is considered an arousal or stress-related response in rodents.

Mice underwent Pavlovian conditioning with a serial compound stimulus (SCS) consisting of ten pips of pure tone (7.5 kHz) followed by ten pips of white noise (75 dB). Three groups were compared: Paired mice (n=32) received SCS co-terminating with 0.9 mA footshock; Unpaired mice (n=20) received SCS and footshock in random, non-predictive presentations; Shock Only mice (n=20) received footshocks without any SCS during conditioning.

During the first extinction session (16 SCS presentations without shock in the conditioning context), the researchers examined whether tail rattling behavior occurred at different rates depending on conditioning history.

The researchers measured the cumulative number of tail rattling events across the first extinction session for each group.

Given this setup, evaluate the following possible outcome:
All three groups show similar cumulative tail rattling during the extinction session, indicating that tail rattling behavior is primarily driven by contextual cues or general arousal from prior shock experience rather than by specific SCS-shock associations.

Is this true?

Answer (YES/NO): NO